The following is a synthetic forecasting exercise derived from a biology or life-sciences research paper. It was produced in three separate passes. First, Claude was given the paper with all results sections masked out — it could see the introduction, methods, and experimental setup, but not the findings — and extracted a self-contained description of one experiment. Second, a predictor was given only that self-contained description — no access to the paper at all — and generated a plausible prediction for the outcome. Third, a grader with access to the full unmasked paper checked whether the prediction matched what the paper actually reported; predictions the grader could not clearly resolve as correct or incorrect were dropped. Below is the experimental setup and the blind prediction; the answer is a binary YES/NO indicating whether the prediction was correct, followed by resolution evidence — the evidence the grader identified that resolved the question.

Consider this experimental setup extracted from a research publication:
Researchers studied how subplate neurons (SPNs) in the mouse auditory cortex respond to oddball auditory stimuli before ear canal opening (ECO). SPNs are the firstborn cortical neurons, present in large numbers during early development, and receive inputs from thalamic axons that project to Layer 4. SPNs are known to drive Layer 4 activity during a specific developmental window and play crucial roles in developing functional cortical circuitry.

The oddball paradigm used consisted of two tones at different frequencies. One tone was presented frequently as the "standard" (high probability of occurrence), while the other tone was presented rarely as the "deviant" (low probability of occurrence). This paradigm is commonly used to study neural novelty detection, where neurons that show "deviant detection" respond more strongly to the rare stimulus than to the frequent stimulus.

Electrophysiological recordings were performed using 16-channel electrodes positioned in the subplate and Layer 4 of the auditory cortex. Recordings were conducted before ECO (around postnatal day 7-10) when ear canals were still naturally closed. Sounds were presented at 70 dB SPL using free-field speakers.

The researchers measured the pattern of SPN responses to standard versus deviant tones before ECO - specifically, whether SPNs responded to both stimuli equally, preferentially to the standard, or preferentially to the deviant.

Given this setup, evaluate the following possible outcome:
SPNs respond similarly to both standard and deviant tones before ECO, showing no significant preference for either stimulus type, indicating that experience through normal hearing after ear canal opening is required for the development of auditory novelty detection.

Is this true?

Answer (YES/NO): NO